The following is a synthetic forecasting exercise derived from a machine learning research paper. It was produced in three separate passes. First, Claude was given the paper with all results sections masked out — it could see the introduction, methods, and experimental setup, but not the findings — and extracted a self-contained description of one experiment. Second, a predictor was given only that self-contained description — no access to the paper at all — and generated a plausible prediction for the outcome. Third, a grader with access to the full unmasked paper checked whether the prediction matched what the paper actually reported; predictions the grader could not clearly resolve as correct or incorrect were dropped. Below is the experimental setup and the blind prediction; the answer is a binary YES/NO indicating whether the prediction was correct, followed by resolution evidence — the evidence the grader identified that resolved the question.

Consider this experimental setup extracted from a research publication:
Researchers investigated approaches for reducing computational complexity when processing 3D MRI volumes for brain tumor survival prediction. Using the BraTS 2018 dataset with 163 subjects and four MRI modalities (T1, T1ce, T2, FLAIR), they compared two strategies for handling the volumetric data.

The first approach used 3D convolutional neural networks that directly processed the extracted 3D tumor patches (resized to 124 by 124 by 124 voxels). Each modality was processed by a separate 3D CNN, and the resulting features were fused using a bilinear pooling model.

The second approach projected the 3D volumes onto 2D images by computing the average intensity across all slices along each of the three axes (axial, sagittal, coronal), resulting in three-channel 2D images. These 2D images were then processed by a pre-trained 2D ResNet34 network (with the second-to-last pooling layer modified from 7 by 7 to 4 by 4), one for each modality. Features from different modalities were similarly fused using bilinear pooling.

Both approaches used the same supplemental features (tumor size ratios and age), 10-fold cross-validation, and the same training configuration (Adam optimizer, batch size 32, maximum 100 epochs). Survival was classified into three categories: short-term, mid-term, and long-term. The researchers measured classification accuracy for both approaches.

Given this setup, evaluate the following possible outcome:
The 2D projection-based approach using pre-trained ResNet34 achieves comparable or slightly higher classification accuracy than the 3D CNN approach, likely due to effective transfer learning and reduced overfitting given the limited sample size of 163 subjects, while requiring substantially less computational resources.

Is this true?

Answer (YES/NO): YES